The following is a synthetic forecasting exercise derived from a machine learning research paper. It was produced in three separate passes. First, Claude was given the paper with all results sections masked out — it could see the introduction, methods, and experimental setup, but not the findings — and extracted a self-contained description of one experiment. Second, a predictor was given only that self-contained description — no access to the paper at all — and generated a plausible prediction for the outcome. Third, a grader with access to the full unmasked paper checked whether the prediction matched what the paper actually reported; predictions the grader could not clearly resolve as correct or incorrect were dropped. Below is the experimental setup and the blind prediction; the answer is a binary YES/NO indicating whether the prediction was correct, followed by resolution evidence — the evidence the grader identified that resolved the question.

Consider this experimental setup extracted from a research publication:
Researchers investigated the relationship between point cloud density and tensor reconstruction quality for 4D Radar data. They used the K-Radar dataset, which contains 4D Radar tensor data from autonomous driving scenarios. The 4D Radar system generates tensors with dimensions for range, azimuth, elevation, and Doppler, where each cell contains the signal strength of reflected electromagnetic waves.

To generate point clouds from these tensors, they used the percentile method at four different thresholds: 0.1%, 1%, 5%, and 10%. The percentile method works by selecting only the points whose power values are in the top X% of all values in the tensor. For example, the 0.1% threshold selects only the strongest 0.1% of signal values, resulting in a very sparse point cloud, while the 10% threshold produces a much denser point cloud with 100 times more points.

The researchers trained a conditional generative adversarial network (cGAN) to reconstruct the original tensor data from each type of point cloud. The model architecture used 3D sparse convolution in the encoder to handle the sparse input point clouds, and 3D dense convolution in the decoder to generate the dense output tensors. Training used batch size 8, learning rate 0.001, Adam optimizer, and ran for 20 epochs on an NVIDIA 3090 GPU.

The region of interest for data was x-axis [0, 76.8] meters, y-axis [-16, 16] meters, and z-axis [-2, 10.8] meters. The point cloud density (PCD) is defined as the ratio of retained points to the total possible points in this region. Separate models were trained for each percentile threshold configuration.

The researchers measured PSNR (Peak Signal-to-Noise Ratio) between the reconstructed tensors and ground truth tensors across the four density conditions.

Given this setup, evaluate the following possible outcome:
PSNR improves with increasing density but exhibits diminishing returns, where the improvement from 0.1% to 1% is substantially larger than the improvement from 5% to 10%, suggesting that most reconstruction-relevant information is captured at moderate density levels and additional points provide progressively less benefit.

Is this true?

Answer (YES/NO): NO